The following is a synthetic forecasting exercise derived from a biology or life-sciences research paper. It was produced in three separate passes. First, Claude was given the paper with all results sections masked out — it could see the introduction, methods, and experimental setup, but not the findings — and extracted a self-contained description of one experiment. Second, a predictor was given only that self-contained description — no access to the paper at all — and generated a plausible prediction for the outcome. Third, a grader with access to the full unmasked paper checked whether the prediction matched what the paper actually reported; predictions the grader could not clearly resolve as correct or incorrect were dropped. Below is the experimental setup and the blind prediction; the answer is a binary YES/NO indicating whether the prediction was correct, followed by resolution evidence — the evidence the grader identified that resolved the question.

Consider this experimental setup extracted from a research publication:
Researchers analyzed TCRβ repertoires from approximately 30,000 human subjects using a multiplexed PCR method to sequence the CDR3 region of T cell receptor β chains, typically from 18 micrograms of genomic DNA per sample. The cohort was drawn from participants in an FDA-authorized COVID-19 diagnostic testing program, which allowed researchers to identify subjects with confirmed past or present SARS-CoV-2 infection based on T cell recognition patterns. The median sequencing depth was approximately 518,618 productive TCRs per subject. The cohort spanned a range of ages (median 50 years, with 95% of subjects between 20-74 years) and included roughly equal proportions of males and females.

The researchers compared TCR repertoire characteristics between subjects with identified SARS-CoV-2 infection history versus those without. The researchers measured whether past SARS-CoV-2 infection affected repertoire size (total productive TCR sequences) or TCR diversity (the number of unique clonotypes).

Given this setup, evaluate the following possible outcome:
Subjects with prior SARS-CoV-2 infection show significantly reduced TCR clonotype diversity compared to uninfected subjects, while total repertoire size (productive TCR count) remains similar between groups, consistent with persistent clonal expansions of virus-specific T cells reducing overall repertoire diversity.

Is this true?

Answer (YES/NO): NO